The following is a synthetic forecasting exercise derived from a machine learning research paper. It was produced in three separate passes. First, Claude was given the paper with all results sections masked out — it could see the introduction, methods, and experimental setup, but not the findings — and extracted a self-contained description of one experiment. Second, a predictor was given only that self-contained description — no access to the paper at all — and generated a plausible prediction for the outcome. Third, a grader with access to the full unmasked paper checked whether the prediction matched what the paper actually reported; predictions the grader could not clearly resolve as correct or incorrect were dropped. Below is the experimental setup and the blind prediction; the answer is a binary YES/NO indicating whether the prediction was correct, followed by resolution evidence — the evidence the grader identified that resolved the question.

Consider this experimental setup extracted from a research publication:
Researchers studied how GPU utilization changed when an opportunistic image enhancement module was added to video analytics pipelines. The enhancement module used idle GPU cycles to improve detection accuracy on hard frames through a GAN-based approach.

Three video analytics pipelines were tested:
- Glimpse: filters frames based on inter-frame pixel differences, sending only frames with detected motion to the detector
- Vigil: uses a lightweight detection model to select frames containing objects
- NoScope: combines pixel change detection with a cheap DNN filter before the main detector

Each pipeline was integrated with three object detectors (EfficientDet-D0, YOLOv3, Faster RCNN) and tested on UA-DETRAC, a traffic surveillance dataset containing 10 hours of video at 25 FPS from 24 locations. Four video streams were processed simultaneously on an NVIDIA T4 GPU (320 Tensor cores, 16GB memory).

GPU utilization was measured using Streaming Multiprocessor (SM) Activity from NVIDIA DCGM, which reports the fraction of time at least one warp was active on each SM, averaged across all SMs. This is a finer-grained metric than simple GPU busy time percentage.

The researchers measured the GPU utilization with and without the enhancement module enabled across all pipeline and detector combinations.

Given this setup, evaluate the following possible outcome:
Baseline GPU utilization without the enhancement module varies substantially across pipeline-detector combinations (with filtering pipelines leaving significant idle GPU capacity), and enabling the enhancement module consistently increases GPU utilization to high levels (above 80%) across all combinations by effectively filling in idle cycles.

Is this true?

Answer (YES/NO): NO